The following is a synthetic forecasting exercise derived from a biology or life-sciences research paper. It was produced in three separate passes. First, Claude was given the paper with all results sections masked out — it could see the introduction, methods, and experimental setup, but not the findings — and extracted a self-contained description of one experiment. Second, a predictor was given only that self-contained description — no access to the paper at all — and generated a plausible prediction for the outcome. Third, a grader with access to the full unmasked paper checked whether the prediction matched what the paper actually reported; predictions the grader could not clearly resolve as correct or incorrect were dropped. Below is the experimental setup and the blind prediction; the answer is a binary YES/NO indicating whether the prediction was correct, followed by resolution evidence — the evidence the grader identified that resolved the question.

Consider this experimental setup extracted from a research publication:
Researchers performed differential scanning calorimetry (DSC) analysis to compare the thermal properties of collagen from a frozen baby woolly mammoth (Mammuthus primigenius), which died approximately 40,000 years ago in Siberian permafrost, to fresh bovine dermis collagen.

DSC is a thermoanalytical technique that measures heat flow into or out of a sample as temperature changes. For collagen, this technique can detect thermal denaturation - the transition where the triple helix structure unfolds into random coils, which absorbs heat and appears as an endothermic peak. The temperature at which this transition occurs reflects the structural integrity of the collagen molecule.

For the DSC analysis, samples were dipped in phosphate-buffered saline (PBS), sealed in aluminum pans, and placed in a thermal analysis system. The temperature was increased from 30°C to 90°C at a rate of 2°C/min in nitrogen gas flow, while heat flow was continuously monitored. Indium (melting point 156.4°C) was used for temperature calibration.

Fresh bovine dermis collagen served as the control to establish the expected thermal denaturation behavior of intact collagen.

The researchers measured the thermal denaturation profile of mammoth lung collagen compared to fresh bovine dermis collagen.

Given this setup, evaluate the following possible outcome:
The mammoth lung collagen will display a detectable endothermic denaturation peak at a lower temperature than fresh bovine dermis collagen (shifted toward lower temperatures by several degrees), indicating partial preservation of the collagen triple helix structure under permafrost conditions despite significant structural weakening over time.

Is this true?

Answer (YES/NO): NO